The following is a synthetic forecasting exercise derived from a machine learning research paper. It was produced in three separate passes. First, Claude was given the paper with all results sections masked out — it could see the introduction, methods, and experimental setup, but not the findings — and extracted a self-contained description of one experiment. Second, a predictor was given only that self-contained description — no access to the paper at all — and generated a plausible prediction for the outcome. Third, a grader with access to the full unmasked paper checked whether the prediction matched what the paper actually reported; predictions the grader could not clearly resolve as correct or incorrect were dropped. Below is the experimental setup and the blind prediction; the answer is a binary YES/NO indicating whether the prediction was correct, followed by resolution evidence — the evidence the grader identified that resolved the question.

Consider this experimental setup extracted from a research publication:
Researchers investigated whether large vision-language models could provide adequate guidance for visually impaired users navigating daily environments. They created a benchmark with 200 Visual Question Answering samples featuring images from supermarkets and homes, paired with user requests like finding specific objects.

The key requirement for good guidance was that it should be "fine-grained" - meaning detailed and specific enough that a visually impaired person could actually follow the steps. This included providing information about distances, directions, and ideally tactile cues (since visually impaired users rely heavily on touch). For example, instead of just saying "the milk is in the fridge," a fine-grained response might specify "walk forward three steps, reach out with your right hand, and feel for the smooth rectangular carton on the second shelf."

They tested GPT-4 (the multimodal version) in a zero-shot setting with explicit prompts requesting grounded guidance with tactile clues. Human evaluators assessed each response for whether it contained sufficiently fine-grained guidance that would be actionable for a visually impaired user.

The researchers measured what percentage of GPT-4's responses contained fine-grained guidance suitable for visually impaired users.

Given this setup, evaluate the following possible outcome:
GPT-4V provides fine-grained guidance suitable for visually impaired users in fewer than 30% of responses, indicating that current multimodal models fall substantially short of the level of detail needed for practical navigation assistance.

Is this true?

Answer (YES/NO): NO